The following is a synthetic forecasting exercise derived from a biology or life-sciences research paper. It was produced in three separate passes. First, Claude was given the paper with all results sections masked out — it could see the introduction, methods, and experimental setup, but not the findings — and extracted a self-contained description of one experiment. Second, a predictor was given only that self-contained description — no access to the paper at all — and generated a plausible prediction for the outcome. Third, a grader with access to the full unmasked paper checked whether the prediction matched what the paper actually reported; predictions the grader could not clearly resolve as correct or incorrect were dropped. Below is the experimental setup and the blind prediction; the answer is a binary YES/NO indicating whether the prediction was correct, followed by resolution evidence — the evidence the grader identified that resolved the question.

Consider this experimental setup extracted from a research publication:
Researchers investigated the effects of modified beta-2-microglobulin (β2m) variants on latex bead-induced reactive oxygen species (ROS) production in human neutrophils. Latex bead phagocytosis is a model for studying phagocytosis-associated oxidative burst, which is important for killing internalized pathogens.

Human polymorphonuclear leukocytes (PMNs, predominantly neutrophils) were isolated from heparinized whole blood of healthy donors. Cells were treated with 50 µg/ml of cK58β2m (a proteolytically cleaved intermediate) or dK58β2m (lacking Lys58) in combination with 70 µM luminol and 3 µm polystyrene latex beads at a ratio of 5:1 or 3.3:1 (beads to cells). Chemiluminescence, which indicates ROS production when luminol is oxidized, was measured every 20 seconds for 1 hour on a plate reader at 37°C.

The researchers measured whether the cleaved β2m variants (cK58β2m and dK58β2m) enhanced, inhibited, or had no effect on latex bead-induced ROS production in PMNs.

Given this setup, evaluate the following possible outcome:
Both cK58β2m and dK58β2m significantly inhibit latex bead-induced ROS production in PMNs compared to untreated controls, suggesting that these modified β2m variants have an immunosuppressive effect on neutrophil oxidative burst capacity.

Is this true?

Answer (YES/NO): YES